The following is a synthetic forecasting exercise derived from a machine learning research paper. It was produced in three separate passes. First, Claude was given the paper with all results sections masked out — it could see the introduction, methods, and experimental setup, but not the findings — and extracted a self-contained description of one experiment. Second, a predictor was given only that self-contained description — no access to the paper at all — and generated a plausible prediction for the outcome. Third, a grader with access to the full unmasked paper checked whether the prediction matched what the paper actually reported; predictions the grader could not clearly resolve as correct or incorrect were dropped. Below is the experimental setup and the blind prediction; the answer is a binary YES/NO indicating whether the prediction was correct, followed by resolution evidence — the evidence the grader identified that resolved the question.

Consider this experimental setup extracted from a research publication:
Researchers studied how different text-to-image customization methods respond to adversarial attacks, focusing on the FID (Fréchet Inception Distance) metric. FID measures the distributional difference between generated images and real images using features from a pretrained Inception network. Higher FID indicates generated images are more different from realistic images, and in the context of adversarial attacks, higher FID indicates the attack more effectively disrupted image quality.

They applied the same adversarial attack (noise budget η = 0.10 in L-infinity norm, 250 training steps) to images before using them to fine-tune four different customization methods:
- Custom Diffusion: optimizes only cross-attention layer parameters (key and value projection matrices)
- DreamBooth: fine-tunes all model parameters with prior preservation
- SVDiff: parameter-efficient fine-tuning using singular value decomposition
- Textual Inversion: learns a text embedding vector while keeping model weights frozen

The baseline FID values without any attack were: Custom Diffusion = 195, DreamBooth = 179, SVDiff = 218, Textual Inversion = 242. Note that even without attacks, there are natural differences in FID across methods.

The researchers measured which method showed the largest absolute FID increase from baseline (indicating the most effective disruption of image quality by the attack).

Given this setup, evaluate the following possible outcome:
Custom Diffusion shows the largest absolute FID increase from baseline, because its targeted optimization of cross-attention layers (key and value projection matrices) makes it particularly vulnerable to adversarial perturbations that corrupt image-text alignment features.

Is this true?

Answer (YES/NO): NO